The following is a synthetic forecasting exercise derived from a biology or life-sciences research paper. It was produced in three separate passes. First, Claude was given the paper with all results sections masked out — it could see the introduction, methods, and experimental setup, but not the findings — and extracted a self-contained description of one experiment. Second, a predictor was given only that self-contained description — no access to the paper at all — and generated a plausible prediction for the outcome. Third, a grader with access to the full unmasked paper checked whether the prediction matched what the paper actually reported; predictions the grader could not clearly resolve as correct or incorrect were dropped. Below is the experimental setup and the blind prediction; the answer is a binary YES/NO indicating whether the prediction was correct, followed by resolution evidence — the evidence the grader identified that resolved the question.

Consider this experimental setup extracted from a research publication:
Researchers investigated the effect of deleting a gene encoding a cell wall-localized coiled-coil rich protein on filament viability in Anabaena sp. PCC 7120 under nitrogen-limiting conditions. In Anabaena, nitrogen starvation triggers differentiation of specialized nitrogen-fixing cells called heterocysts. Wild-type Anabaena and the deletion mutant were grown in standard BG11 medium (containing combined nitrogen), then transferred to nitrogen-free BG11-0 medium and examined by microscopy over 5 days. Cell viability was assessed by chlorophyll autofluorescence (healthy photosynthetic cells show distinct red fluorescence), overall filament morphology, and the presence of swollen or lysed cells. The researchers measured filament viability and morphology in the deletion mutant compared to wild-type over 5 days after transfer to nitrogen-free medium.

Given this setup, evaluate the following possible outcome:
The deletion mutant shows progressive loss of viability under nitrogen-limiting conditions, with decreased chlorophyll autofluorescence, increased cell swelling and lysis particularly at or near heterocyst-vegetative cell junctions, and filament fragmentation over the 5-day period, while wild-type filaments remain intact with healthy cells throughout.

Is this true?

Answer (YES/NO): NO